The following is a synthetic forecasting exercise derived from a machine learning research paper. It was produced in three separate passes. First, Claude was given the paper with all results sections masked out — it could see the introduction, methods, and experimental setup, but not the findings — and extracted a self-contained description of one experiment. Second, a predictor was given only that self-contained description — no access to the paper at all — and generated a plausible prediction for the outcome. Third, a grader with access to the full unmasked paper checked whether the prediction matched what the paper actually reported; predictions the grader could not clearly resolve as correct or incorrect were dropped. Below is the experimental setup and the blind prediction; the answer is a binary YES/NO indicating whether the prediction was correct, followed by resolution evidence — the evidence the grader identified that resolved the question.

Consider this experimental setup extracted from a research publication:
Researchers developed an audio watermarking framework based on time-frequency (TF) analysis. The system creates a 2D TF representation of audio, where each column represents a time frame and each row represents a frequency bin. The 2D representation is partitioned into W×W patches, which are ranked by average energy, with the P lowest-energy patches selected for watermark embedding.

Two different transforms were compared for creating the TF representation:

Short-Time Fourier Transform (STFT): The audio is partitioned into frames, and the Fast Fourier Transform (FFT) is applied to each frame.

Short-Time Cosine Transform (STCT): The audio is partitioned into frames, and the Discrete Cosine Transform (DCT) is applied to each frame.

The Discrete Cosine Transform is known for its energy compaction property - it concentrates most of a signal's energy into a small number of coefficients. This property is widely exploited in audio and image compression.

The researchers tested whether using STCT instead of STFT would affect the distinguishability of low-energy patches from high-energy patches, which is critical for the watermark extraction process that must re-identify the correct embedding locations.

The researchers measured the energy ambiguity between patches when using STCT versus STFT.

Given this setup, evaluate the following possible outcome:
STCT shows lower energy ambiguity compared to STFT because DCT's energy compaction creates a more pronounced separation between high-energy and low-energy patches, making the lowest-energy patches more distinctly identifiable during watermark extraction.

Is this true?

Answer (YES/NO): NO